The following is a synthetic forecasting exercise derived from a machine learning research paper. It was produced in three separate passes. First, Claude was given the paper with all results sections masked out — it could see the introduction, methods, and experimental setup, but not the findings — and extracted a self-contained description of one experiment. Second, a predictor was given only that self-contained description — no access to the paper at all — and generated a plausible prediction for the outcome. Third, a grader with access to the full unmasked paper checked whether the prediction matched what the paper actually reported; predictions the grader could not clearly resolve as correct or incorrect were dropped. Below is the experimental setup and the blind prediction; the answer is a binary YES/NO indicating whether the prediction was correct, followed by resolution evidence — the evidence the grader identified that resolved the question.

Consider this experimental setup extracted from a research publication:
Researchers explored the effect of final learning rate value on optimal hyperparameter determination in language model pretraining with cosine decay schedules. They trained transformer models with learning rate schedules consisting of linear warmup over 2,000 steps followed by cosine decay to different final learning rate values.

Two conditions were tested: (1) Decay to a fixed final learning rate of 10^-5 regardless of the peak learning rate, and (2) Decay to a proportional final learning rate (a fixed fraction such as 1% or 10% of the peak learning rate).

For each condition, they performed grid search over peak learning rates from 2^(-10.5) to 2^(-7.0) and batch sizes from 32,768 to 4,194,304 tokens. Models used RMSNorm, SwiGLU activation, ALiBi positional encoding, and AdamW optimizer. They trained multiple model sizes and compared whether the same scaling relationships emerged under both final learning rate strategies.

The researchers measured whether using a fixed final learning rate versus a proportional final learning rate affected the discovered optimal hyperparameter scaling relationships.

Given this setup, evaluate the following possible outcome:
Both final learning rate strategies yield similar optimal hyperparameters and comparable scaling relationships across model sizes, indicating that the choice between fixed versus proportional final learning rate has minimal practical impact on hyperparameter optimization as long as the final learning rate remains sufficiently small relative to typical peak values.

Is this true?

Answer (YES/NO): NO